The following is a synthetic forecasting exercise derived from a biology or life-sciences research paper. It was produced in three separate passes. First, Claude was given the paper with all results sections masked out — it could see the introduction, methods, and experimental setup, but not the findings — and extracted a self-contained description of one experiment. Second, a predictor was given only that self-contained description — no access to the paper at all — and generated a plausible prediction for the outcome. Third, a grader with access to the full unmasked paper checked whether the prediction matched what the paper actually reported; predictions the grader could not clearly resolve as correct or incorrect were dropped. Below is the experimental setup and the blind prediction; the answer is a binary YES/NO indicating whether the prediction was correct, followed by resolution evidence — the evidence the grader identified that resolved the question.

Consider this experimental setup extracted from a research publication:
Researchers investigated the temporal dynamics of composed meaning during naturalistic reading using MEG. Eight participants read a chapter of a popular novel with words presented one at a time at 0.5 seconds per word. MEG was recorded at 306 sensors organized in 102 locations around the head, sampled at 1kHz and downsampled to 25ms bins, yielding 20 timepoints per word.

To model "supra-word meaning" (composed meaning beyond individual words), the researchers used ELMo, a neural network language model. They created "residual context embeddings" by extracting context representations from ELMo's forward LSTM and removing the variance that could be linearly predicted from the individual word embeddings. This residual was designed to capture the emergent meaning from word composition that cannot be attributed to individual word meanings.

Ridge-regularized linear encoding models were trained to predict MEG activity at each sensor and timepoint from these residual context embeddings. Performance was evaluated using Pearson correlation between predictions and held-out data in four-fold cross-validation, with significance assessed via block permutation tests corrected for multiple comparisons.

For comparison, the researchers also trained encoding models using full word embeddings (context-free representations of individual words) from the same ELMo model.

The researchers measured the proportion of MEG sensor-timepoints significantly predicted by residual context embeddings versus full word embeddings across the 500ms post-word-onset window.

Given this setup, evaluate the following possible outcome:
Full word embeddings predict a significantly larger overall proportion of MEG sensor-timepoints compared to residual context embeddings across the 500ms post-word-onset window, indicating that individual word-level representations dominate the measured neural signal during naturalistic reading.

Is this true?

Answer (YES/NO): YES